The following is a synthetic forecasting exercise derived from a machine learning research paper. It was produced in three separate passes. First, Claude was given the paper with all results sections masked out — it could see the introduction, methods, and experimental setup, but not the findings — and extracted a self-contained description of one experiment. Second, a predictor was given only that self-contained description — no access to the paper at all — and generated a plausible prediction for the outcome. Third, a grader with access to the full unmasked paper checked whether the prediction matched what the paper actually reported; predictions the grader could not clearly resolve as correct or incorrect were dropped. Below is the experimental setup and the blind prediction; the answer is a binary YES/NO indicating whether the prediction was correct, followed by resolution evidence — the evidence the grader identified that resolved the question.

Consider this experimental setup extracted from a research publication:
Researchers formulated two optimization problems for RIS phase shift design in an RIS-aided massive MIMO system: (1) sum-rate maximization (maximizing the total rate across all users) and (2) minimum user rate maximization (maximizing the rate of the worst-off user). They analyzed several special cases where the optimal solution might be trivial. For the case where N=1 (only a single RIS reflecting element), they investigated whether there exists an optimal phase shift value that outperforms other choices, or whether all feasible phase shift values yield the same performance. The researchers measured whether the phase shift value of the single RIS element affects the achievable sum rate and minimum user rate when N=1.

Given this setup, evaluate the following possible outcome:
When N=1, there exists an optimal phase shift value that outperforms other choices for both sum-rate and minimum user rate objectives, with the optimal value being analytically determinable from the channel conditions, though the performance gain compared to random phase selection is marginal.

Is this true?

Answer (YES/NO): NO